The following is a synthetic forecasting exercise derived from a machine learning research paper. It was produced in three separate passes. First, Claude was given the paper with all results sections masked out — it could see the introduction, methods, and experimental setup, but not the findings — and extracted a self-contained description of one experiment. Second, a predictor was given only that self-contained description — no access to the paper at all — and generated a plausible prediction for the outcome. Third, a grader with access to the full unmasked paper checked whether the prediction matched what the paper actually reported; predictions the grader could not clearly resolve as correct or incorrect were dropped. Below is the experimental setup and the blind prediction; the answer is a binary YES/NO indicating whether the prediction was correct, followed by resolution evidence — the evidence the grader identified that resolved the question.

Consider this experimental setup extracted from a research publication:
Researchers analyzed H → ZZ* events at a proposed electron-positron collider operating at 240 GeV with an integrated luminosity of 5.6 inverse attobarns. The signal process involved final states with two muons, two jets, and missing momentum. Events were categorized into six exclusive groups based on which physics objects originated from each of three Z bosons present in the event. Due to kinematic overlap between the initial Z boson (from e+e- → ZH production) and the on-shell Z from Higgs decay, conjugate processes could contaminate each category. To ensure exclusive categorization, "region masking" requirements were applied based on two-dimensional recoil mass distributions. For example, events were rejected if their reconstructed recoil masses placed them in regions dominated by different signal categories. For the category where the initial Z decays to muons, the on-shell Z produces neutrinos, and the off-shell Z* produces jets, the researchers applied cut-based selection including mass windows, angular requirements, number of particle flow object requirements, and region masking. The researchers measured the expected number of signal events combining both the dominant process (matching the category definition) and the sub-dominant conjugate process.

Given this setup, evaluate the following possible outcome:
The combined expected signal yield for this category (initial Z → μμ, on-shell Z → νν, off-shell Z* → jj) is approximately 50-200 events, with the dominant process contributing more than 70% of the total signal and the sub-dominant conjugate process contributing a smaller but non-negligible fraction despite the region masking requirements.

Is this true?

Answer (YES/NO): YES